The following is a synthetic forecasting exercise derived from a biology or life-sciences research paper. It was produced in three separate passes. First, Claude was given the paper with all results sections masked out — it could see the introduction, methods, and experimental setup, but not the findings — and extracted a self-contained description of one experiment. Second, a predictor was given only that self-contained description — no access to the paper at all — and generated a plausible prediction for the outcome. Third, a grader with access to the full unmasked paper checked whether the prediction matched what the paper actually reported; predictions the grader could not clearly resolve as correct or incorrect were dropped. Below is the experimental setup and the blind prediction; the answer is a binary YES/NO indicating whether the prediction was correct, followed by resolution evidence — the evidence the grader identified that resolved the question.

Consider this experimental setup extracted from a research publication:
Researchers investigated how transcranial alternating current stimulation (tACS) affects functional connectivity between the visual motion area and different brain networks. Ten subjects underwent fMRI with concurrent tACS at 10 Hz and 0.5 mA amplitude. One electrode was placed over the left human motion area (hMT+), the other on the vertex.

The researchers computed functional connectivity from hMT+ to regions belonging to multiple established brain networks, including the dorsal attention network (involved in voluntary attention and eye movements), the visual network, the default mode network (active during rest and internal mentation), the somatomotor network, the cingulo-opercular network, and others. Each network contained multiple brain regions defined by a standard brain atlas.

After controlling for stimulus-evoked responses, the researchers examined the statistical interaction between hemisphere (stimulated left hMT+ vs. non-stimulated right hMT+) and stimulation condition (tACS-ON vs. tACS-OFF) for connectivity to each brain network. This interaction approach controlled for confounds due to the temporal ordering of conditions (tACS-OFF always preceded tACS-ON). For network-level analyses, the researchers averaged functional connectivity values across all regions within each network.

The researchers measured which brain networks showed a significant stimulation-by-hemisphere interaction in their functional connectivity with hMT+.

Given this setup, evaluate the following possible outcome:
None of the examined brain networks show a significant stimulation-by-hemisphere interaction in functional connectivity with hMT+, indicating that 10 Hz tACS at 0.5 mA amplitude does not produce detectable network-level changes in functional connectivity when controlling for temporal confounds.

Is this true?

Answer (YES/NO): NO